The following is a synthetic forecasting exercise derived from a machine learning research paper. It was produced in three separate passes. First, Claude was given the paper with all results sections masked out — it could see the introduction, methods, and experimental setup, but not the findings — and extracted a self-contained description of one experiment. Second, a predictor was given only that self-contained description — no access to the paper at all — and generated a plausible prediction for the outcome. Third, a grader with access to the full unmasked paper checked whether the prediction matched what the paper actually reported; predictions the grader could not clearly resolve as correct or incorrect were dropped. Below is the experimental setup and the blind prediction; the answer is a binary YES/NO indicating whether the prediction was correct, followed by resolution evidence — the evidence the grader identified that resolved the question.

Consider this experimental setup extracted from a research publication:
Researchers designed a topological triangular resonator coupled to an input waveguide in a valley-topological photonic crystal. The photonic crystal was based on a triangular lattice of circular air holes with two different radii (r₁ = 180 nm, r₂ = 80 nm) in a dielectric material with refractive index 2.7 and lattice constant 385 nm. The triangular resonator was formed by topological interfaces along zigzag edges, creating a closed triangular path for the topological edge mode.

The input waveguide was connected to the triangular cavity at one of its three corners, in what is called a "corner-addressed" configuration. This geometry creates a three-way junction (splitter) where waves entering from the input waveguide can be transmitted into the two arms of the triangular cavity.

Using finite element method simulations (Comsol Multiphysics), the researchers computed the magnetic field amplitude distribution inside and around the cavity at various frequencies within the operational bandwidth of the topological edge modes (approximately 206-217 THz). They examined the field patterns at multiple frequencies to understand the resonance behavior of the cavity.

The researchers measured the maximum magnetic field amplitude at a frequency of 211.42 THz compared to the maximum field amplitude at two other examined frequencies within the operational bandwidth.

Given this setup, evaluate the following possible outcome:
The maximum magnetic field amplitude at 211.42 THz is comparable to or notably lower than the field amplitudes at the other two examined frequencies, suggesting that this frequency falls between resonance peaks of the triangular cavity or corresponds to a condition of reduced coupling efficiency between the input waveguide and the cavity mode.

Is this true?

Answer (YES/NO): NO